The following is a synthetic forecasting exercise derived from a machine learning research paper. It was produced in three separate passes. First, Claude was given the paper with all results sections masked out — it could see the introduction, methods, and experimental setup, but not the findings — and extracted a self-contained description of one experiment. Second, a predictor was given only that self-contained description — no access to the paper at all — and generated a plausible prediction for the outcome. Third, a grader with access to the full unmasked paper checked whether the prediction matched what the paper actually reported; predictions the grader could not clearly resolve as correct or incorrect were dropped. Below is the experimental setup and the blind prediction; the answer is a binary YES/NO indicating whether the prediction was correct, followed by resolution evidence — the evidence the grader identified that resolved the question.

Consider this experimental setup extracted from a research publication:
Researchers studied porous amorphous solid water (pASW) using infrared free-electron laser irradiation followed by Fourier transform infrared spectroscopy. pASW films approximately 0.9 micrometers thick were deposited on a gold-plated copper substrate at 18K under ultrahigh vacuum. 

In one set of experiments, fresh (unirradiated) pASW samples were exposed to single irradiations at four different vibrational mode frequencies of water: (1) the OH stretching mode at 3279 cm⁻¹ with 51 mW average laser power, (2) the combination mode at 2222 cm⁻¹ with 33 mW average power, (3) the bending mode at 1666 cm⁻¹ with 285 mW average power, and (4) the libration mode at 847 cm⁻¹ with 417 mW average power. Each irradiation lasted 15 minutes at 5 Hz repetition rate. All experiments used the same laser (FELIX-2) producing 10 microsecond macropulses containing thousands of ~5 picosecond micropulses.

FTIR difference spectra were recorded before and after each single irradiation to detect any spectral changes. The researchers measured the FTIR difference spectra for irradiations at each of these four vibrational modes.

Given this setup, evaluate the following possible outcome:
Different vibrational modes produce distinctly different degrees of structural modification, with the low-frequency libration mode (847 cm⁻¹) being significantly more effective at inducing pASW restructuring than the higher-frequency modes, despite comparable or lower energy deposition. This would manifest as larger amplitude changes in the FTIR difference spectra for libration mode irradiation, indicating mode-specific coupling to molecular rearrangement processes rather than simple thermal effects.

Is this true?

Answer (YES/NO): NO